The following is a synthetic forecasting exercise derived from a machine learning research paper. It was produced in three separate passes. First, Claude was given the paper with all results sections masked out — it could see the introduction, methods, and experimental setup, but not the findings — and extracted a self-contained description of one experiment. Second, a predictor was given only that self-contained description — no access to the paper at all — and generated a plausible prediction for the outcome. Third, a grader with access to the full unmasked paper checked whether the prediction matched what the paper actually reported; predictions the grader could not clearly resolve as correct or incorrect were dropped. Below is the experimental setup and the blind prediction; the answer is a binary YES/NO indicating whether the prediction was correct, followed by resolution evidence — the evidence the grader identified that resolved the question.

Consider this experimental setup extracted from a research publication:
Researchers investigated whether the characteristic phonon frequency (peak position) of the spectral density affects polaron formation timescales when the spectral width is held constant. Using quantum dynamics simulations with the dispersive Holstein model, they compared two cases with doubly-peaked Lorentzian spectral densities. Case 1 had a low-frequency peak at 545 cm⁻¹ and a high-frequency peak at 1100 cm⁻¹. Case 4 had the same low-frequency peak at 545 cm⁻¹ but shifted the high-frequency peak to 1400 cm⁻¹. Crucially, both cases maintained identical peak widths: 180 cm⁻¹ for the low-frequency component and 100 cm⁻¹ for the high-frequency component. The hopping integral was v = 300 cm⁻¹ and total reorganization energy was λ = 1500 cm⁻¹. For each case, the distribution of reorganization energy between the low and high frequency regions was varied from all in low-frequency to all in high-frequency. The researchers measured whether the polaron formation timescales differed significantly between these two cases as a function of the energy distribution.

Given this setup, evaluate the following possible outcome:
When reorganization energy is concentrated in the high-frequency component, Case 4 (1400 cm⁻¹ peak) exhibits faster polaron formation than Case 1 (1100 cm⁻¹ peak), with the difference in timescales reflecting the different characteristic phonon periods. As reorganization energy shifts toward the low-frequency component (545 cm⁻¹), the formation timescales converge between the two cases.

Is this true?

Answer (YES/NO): NO